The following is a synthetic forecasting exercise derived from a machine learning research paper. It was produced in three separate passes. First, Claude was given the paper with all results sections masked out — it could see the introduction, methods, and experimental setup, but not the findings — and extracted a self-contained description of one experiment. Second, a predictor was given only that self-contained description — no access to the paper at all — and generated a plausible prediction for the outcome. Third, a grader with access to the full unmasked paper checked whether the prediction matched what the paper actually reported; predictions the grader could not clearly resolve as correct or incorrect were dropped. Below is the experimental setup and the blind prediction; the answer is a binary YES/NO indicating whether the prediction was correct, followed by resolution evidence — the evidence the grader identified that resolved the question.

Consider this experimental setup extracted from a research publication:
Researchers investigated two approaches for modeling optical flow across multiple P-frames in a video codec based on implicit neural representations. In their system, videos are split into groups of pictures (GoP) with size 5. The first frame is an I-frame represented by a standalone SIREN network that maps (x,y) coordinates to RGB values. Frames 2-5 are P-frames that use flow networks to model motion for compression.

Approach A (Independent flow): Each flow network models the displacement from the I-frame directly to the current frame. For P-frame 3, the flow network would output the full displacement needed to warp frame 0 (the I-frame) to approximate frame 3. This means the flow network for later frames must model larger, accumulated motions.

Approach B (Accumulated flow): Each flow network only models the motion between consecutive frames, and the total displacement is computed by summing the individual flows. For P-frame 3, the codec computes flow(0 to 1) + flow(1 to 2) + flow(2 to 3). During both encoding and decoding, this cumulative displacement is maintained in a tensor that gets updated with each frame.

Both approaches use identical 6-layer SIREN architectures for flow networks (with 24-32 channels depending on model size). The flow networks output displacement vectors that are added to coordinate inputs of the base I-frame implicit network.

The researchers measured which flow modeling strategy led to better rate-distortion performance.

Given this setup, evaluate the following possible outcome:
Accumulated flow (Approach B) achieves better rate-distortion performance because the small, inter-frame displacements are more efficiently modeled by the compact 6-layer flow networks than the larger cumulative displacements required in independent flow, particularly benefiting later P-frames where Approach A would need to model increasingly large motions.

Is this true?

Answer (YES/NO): YES